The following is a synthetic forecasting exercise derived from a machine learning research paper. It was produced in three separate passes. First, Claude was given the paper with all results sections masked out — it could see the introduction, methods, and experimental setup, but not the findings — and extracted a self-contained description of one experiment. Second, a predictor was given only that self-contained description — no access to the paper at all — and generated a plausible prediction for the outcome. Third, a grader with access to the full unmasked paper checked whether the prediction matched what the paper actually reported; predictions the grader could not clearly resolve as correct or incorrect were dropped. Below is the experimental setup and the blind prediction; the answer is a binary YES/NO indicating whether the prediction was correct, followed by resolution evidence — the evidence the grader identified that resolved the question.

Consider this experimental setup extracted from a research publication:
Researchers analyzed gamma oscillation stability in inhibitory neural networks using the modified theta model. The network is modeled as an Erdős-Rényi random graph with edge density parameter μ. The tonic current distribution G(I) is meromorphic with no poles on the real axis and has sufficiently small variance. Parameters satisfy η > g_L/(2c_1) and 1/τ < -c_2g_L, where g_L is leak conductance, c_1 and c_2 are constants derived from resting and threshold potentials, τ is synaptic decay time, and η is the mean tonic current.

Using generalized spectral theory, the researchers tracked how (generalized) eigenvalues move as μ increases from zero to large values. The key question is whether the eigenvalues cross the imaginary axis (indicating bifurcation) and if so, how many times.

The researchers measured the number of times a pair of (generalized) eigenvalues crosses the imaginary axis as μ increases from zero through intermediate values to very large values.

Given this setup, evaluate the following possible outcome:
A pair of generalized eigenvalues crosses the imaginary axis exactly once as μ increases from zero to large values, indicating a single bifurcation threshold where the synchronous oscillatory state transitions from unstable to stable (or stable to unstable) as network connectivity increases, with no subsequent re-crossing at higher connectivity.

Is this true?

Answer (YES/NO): NO